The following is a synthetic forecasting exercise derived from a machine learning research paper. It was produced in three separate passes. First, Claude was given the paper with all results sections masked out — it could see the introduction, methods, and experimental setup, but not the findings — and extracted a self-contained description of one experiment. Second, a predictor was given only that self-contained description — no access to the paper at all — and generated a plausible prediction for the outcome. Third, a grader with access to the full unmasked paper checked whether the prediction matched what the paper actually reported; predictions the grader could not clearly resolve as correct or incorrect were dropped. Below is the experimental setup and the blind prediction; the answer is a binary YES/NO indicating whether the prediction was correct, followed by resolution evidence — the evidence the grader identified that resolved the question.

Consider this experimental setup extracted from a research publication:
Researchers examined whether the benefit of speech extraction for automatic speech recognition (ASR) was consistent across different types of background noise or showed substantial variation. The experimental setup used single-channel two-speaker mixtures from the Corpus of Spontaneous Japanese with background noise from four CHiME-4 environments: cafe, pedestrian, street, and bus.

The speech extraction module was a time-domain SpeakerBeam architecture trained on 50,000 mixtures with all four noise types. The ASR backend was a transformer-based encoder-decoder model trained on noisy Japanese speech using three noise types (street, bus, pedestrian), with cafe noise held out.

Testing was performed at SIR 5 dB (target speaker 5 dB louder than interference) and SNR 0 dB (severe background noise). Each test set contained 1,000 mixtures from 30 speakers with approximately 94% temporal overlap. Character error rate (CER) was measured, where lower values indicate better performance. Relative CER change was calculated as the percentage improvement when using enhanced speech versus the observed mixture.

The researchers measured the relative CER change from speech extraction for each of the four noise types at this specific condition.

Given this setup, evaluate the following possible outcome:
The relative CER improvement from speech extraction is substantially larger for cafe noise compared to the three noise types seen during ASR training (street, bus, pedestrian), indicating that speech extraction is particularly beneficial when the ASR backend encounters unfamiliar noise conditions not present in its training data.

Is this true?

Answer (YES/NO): NO